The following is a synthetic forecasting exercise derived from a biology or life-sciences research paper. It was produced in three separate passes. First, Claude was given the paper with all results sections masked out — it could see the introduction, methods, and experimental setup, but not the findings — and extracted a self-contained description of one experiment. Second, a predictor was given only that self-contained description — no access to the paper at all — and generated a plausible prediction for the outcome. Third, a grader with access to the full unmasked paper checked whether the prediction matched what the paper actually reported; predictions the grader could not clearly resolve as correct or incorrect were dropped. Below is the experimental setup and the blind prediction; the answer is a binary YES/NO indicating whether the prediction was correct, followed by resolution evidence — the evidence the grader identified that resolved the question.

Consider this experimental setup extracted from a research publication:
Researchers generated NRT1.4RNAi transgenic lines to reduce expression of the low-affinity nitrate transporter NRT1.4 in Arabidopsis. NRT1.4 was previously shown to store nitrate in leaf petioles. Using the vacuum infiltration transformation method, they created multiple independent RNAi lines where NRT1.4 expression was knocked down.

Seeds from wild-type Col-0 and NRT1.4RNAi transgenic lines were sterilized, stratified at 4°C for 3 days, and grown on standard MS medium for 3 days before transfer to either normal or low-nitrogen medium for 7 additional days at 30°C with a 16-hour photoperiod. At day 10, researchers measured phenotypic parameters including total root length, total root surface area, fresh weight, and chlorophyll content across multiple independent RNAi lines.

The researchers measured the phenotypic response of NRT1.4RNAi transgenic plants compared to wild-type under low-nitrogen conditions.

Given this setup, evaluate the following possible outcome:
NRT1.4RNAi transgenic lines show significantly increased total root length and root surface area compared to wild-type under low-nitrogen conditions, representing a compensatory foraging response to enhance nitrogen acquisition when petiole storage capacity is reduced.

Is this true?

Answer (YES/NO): NO